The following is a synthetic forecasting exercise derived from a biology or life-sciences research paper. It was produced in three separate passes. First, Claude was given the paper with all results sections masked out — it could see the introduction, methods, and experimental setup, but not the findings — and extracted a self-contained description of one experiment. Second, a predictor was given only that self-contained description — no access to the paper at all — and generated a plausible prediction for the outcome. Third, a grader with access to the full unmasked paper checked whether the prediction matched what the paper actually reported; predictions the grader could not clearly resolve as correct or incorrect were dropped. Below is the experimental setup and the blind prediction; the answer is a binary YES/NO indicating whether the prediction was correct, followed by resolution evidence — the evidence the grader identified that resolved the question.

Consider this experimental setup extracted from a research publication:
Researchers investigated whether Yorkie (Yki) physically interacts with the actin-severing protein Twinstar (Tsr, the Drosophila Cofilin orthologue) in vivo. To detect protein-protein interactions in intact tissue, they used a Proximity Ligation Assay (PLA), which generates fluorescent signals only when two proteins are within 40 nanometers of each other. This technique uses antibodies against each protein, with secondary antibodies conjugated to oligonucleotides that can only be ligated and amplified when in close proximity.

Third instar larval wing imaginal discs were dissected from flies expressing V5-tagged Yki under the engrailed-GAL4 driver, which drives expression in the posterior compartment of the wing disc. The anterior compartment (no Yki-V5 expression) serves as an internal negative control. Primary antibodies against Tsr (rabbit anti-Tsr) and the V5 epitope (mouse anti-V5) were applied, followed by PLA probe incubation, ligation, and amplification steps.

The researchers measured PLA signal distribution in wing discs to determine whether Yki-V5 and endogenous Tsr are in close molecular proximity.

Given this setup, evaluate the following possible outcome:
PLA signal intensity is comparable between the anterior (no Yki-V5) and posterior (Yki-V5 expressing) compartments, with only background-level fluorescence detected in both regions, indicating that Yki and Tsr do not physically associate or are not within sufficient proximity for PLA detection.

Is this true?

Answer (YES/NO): NO